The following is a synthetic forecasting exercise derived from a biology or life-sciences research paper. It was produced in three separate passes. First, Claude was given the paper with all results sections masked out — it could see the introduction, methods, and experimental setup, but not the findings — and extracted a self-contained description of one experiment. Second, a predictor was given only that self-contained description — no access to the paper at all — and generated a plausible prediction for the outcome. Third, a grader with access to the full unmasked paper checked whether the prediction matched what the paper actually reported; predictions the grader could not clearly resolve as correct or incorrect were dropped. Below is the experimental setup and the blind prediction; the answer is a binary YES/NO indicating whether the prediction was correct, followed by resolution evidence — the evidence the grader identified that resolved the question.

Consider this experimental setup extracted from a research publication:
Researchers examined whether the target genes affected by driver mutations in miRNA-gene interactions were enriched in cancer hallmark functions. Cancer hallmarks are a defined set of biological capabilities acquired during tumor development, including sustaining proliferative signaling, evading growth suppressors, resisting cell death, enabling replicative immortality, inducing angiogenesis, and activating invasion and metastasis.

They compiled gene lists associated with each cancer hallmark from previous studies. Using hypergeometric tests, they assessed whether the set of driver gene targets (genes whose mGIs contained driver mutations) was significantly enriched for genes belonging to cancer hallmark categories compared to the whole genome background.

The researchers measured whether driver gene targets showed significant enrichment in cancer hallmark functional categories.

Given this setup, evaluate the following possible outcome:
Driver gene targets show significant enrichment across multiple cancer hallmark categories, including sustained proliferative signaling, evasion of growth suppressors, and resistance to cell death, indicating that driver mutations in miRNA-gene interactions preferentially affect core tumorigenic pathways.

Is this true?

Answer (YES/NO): NO